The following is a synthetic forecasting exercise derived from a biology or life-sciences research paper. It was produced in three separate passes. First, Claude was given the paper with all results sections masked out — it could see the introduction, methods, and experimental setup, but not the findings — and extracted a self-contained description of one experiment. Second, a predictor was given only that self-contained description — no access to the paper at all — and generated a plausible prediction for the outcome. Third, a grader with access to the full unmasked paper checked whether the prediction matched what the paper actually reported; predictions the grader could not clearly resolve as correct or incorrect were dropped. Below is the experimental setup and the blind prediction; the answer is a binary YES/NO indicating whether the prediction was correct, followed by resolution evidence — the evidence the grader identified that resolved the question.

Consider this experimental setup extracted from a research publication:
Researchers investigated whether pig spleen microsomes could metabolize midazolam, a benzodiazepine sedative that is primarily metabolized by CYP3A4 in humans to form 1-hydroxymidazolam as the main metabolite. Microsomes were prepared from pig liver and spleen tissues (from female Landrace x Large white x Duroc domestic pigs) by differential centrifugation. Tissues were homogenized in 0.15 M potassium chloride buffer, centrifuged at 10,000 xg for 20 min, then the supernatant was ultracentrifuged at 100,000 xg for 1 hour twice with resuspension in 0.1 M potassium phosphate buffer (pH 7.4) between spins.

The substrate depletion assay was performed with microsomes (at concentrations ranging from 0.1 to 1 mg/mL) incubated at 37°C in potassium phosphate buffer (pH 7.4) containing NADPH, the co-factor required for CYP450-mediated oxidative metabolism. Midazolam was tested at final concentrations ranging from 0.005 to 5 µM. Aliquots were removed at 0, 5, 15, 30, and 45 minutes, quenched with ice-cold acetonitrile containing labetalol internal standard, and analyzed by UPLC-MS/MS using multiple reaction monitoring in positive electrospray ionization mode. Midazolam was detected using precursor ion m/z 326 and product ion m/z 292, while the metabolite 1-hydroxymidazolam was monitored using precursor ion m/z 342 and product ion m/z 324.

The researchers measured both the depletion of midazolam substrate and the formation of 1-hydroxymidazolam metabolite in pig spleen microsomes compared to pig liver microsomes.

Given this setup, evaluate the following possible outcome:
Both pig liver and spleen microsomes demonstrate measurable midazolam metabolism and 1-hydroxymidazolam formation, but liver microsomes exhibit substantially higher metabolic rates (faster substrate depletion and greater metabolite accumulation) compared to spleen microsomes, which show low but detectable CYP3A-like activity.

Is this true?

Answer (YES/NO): YES